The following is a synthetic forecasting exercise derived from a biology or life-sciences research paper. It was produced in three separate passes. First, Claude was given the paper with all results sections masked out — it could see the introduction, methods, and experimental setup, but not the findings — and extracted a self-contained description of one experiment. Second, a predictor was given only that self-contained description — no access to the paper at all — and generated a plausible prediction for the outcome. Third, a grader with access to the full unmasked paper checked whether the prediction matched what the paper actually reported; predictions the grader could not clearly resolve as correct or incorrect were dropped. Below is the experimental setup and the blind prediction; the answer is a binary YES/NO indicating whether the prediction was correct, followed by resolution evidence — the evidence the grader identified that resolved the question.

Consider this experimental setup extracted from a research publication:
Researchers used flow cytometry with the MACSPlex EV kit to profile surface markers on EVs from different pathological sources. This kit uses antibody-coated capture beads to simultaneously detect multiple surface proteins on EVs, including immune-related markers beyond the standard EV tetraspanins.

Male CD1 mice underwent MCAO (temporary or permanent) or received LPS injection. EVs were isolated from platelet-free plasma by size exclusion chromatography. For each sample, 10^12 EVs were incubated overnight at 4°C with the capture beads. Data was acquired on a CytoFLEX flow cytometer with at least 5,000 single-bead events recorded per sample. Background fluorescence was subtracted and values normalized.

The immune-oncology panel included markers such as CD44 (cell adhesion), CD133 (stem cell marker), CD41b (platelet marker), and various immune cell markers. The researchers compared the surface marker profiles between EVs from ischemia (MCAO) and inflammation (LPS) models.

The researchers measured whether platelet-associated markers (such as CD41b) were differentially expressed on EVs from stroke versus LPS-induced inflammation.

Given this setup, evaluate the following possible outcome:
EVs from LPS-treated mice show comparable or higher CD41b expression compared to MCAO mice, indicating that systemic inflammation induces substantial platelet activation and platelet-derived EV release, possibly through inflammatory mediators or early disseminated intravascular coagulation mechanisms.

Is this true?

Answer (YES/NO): NO